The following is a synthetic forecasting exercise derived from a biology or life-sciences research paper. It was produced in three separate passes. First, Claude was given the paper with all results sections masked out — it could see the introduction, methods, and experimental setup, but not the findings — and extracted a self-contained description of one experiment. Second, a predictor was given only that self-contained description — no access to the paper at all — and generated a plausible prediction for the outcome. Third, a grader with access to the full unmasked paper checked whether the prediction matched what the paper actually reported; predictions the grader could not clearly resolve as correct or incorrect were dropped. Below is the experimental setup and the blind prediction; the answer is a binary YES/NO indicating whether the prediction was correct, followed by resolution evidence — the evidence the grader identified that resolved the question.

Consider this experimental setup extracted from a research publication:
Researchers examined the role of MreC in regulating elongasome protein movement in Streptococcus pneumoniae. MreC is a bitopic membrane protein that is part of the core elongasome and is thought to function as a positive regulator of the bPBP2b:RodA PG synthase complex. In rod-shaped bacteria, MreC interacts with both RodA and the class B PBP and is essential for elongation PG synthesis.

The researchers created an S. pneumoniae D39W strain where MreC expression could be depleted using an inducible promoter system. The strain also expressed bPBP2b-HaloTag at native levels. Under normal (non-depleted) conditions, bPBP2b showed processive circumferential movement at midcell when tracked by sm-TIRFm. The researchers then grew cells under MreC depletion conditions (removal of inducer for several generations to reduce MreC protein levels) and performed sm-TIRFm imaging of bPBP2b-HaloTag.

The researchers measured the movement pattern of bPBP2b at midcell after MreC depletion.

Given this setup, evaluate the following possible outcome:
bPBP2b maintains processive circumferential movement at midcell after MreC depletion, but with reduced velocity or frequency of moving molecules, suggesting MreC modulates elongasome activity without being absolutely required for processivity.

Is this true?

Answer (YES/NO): NO